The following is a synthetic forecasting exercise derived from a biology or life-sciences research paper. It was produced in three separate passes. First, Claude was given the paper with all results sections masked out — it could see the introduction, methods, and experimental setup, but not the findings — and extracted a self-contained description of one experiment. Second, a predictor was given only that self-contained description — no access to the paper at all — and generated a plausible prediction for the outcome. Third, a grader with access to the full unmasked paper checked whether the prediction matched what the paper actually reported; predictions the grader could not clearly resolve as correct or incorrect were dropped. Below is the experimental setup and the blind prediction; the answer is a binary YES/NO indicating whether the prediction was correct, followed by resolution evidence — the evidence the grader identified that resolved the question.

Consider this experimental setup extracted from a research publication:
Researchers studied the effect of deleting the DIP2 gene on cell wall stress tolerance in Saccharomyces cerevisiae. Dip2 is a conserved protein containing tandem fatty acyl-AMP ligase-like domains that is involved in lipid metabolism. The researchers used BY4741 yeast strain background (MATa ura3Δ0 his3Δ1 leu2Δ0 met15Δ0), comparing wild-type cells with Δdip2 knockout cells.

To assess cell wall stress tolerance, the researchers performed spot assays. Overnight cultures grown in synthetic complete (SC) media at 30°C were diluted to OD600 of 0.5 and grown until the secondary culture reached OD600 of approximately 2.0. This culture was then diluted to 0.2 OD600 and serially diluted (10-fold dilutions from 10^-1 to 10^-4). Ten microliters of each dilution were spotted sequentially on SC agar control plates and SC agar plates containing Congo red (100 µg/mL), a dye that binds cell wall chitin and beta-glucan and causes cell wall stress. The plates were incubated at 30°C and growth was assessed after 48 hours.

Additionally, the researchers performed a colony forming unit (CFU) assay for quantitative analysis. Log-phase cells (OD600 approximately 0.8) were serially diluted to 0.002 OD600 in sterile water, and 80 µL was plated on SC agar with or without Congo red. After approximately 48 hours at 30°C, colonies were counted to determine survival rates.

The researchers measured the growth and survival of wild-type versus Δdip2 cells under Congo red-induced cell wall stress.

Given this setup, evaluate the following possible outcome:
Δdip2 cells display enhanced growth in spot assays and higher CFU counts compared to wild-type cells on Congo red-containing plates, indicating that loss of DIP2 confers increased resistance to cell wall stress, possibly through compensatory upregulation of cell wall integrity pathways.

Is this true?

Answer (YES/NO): YES